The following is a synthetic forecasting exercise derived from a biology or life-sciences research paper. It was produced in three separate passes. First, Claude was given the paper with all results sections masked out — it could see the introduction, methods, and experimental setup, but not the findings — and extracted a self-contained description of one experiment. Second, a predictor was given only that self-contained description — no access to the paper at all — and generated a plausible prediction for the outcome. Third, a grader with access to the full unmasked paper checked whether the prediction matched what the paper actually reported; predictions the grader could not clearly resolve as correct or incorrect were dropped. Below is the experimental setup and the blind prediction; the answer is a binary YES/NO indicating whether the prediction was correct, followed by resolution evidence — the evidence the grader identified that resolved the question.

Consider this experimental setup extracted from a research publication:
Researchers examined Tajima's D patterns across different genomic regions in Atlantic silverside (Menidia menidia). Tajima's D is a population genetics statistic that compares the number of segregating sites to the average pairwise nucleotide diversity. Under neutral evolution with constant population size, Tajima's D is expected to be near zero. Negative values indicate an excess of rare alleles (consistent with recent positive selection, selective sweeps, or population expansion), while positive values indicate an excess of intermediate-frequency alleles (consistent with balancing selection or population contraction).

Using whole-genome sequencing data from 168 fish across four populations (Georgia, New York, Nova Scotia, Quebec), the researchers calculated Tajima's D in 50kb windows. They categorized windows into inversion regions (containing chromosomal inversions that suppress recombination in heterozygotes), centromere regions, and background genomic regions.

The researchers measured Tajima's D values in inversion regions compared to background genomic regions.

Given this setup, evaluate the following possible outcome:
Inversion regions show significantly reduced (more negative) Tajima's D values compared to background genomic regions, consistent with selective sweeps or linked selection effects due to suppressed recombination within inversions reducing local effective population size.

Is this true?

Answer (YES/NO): YES